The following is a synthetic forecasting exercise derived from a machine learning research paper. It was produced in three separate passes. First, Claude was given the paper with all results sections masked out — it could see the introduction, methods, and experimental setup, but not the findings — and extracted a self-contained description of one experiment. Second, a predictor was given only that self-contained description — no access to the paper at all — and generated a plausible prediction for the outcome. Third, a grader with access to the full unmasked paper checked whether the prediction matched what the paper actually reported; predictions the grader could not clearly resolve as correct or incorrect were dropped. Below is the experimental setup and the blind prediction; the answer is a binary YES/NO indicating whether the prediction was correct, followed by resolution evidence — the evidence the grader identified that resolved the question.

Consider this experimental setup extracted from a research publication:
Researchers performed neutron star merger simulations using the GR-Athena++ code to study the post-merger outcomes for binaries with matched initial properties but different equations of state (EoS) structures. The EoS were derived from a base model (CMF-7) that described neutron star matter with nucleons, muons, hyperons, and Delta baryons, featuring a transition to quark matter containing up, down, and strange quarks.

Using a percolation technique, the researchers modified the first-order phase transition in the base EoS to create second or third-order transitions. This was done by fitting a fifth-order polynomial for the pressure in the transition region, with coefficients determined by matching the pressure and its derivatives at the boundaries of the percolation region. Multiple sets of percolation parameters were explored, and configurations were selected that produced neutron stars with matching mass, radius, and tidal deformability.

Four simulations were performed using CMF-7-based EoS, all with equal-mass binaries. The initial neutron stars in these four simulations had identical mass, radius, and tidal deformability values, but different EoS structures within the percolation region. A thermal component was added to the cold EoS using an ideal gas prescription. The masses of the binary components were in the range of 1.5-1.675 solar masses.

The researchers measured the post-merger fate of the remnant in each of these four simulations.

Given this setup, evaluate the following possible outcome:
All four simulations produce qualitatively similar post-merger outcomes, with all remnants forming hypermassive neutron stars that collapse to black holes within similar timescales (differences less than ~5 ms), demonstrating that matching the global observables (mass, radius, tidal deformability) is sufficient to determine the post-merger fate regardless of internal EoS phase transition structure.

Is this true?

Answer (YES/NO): NO